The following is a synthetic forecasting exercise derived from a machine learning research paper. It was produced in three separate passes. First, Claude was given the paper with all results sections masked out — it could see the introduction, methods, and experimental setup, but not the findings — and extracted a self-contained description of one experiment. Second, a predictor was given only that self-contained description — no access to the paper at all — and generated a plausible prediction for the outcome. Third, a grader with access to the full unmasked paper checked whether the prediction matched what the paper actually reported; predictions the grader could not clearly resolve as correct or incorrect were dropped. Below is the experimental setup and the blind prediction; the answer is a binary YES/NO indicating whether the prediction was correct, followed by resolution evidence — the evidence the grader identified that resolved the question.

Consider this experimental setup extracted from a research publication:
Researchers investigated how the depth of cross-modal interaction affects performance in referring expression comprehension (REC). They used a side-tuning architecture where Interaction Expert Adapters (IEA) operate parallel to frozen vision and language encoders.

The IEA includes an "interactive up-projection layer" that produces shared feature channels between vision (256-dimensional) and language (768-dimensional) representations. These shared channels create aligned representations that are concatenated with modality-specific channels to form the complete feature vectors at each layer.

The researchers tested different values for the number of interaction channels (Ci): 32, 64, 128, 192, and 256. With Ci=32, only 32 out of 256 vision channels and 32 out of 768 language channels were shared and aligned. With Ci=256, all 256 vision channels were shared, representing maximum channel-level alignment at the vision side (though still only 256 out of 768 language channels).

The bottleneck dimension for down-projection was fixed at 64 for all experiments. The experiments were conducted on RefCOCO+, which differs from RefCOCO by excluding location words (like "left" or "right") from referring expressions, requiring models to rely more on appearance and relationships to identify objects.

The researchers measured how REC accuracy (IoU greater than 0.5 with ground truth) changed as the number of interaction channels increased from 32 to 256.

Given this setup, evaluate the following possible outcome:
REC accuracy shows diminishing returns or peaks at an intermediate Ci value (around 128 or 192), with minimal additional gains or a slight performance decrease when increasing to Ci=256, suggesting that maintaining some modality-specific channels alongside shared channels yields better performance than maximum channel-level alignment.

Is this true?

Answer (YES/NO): NO